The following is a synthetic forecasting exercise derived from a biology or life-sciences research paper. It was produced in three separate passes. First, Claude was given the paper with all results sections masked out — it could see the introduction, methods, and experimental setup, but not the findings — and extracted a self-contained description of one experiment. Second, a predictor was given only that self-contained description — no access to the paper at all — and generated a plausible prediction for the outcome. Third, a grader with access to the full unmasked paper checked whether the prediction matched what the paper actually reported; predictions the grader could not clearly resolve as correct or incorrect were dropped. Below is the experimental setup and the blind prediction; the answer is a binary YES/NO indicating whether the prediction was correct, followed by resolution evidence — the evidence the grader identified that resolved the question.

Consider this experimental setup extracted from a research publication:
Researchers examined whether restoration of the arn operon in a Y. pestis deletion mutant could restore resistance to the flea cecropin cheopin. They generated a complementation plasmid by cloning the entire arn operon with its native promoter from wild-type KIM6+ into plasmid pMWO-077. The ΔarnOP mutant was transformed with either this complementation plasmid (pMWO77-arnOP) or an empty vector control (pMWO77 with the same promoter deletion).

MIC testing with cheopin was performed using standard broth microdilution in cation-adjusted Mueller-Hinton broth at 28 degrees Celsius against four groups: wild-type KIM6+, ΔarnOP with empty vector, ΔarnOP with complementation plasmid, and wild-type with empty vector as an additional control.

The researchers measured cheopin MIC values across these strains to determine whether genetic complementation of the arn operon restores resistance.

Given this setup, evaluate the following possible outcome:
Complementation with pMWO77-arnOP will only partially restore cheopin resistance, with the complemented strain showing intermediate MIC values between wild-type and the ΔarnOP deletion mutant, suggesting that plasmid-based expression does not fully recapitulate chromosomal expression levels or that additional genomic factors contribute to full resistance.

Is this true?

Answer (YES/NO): NO